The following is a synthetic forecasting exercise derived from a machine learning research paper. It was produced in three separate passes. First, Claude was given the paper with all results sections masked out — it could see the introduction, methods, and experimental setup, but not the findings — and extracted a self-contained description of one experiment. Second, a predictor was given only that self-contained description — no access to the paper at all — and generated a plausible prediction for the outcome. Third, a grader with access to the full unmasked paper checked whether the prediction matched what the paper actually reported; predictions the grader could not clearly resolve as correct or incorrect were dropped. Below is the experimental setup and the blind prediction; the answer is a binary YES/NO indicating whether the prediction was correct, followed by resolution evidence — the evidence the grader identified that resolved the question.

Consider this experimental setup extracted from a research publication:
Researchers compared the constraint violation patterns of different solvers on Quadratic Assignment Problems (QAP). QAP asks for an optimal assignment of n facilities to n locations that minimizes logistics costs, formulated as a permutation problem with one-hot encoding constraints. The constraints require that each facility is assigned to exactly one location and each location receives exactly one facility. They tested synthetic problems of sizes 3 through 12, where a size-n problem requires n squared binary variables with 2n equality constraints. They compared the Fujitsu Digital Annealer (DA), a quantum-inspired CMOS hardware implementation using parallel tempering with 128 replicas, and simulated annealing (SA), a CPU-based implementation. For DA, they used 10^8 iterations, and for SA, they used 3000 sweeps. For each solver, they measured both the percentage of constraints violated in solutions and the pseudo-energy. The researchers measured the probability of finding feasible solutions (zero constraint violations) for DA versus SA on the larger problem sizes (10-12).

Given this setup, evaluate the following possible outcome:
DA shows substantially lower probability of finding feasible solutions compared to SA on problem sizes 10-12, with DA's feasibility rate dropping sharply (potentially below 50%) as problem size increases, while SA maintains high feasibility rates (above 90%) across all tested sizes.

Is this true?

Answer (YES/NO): NO